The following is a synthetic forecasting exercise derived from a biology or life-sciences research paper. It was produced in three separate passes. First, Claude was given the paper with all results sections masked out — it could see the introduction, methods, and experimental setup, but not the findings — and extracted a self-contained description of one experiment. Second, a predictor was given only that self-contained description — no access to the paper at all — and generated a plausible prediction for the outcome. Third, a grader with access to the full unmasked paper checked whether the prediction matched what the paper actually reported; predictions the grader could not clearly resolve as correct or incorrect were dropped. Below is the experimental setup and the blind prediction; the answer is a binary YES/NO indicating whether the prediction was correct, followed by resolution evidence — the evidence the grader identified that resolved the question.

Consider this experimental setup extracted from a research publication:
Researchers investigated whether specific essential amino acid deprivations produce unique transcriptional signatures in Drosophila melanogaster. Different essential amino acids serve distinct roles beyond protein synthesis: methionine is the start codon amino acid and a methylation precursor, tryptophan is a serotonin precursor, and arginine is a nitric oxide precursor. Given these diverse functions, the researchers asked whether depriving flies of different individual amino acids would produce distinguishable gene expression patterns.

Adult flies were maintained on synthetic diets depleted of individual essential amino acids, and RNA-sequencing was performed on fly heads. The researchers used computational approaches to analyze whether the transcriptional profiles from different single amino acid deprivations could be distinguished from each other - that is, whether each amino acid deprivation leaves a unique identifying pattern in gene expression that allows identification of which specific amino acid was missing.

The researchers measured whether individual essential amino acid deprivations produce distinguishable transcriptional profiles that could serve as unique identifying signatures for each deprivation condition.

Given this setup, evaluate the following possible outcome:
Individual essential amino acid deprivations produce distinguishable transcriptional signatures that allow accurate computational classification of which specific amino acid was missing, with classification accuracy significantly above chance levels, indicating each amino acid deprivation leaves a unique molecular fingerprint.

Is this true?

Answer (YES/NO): NO